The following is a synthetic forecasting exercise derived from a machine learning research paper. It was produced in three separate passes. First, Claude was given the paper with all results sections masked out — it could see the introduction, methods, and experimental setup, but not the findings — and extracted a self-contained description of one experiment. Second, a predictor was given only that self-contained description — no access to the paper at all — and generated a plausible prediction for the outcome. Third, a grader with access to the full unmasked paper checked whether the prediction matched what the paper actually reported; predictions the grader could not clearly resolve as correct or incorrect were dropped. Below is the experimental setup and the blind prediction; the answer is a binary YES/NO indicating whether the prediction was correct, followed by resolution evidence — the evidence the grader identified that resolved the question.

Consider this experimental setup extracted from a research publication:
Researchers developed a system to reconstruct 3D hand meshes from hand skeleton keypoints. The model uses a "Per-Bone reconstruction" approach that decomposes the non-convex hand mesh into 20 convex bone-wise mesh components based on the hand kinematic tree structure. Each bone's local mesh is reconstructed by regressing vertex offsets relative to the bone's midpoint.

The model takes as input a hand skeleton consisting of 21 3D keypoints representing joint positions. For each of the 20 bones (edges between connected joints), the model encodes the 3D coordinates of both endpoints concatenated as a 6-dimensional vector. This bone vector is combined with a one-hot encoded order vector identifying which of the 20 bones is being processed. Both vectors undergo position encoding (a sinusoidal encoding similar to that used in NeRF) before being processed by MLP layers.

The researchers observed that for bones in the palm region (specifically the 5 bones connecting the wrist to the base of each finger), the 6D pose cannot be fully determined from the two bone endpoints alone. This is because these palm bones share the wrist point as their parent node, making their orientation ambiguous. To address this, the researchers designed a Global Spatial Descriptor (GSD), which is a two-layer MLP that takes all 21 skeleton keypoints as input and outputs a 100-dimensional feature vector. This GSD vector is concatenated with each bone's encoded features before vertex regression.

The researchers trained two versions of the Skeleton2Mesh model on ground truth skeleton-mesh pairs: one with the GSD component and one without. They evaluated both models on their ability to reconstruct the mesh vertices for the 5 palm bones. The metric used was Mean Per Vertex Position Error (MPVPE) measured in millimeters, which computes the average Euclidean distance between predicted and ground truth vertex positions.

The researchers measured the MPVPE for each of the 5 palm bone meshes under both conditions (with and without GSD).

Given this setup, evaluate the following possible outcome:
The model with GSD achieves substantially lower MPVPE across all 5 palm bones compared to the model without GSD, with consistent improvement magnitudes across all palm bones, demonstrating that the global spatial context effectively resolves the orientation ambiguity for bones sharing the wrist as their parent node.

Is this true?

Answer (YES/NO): NO